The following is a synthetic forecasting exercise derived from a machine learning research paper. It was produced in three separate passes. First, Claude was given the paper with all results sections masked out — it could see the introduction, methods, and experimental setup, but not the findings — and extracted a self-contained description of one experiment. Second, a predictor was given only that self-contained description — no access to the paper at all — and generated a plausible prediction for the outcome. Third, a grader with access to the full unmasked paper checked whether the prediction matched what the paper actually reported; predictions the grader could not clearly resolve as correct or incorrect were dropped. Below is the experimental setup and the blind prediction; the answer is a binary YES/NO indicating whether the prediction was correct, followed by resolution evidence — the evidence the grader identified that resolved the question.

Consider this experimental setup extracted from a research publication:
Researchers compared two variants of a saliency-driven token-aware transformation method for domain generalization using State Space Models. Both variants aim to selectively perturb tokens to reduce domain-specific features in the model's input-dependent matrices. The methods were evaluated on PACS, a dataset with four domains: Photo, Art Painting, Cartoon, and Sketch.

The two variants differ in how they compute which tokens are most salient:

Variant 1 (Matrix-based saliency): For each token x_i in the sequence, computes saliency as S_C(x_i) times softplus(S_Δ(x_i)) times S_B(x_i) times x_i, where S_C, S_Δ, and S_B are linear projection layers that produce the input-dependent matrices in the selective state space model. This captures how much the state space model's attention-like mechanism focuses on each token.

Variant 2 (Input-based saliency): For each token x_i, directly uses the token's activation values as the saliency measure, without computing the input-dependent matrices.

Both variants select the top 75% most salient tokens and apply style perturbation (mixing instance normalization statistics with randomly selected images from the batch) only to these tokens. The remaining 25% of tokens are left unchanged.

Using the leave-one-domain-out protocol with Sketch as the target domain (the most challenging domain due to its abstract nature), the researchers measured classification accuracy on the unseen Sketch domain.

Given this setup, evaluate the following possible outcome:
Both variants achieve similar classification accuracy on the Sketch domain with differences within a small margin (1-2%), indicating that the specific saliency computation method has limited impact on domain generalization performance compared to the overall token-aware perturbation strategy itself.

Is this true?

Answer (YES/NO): YES